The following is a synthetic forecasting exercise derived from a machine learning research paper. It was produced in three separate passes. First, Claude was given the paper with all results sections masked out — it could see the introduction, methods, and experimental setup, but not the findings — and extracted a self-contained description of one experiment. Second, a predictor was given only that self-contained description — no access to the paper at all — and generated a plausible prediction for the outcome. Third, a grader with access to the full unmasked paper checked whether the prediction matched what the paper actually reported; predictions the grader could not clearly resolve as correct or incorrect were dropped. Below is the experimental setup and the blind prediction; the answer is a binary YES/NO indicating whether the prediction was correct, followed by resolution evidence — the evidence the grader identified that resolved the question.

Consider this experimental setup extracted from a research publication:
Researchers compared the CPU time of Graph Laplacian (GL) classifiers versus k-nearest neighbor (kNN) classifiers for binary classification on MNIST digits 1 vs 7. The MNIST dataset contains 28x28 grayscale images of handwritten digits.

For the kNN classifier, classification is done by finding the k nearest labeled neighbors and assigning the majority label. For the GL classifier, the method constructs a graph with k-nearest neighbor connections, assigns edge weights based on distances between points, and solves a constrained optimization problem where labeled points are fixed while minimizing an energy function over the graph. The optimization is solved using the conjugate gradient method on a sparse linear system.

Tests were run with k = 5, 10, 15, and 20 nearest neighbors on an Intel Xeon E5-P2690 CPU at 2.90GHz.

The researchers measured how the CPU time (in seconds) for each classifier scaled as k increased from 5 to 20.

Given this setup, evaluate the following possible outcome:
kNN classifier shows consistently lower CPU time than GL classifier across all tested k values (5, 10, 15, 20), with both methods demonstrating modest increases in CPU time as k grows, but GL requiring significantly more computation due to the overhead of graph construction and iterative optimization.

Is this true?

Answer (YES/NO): NO